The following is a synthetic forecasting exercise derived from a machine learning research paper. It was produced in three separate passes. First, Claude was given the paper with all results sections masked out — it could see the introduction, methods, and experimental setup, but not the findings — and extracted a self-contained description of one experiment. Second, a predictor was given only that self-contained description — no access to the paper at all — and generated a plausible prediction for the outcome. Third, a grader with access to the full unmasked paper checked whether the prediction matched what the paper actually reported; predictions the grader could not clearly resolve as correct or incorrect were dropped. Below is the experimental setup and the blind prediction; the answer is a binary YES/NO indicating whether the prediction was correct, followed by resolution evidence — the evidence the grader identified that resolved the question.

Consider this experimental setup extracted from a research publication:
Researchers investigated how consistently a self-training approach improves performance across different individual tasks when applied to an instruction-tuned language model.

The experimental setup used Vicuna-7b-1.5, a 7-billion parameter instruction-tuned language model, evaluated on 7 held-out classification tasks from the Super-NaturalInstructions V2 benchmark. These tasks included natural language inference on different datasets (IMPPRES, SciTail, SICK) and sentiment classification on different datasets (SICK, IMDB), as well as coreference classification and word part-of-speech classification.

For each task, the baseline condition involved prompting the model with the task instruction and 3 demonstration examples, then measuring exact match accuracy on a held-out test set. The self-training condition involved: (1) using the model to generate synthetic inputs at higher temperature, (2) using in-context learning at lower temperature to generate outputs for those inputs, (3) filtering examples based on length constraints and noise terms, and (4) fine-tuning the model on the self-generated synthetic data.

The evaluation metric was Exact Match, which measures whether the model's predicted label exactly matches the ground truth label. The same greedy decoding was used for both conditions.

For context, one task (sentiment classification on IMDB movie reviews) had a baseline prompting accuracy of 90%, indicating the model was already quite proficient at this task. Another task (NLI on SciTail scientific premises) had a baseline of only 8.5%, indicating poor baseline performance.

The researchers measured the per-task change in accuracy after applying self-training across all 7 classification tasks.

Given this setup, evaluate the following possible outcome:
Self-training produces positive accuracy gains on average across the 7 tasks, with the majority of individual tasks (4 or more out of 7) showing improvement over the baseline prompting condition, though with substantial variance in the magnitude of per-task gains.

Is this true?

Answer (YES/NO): YES